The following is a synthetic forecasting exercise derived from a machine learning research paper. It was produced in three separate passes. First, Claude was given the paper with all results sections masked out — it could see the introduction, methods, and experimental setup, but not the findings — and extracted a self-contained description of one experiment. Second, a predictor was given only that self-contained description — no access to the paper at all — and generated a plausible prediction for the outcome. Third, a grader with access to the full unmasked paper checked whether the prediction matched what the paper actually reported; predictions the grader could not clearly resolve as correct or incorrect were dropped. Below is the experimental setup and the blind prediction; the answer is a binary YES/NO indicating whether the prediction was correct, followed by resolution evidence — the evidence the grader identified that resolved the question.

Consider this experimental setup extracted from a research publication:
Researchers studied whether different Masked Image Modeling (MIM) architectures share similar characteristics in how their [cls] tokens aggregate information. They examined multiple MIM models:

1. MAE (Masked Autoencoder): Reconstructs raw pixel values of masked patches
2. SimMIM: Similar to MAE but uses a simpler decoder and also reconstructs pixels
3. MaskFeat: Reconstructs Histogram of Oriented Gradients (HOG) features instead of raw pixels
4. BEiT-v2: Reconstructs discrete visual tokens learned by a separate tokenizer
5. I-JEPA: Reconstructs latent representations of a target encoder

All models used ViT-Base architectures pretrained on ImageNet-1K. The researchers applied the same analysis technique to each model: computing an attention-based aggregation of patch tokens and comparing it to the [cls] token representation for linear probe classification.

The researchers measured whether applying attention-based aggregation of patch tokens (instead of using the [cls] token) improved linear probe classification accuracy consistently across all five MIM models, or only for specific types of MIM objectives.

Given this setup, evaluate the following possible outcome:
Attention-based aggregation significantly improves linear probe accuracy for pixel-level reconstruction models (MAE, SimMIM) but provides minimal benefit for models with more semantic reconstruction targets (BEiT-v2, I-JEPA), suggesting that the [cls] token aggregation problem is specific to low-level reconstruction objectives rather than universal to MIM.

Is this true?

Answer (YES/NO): NO